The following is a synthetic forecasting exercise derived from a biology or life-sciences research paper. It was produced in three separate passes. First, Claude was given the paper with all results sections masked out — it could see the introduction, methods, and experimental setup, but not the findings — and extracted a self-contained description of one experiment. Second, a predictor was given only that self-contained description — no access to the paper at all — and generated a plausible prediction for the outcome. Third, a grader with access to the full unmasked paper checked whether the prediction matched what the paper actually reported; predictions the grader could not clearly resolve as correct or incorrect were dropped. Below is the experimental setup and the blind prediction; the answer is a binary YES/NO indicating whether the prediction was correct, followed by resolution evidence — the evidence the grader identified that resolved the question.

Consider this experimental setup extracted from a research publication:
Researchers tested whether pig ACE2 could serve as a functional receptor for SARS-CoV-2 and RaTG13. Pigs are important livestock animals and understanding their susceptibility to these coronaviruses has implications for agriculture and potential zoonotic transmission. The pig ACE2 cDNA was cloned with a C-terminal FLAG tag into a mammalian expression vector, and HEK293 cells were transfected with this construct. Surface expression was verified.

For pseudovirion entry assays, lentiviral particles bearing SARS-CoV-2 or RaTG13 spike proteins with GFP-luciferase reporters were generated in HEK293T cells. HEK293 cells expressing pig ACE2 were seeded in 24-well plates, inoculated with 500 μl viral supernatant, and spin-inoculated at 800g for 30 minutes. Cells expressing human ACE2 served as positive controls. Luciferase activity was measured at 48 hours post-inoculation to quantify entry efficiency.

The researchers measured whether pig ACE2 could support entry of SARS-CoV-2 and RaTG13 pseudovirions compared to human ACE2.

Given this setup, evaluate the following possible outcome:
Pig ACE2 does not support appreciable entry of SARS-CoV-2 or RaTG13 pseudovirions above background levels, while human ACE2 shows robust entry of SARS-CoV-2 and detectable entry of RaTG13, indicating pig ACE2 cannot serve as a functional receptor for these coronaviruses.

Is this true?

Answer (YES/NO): NO